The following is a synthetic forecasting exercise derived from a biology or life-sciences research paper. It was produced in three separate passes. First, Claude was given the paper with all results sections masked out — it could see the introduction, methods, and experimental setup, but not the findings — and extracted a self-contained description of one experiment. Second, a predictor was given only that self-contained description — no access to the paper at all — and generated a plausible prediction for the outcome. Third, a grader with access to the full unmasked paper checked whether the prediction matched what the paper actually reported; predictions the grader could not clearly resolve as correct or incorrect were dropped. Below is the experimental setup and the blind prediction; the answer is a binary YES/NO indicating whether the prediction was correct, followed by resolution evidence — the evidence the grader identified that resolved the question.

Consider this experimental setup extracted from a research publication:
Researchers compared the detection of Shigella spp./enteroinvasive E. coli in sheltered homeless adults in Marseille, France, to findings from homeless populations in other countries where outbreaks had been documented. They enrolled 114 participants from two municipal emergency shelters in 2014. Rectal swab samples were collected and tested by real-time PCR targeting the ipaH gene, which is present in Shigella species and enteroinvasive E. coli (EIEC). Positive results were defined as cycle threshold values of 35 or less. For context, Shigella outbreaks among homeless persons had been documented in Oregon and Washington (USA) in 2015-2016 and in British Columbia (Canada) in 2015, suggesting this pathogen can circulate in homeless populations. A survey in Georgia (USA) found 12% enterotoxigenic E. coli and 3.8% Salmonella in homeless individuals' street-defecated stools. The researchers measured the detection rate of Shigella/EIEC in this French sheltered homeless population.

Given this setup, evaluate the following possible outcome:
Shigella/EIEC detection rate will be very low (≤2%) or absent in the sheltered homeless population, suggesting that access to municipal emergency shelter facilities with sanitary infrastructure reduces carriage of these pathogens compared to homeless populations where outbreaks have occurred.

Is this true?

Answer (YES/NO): YES